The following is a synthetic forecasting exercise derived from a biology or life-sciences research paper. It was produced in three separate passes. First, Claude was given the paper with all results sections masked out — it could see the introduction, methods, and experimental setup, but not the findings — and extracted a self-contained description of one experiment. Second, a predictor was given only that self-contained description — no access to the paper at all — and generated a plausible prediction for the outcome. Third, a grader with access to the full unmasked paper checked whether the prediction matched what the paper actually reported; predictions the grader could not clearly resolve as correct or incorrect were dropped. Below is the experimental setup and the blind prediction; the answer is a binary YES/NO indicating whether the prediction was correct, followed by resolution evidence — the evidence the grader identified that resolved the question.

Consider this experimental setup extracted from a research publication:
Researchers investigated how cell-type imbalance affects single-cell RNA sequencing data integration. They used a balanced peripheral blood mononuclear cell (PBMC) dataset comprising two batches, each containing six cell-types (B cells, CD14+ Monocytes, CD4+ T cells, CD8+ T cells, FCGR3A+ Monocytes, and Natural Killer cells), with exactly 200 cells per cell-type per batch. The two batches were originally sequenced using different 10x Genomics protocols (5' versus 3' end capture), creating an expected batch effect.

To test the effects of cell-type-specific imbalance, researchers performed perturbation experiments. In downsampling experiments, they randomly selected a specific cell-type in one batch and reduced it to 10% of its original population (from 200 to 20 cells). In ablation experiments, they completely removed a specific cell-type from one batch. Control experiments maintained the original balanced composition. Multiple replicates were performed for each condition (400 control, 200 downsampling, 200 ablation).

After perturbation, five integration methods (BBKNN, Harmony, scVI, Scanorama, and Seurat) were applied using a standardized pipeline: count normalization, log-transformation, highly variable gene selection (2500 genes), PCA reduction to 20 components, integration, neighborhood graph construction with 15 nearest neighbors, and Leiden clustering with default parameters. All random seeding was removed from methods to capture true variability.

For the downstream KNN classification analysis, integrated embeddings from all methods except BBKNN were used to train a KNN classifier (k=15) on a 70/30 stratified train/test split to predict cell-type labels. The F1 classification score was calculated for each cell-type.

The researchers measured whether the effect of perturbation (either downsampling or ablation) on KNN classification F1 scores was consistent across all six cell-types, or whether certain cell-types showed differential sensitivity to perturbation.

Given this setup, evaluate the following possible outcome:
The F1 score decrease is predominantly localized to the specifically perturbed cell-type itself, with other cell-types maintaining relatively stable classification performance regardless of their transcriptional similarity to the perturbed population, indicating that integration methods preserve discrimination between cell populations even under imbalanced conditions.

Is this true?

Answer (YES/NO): NO